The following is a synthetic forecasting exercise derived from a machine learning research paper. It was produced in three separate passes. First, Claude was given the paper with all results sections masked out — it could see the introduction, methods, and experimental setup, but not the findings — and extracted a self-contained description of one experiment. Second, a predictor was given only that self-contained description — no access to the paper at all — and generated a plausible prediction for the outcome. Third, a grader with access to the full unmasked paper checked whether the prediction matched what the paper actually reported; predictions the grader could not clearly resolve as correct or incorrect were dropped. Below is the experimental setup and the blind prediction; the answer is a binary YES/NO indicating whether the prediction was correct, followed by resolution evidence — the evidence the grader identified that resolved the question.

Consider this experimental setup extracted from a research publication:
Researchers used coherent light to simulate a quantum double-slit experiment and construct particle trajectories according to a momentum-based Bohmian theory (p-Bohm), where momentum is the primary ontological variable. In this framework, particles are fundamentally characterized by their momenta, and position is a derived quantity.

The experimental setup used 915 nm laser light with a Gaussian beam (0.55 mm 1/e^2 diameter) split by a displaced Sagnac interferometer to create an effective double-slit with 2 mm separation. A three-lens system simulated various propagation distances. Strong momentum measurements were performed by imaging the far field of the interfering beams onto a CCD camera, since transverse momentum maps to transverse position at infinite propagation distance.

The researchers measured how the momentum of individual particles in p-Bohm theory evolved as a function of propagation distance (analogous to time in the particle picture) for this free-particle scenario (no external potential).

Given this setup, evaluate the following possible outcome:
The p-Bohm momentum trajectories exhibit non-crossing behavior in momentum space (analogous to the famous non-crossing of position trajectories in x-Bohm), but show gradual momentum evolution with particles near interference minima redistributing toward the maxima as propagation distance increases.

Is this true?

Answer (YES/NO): NO